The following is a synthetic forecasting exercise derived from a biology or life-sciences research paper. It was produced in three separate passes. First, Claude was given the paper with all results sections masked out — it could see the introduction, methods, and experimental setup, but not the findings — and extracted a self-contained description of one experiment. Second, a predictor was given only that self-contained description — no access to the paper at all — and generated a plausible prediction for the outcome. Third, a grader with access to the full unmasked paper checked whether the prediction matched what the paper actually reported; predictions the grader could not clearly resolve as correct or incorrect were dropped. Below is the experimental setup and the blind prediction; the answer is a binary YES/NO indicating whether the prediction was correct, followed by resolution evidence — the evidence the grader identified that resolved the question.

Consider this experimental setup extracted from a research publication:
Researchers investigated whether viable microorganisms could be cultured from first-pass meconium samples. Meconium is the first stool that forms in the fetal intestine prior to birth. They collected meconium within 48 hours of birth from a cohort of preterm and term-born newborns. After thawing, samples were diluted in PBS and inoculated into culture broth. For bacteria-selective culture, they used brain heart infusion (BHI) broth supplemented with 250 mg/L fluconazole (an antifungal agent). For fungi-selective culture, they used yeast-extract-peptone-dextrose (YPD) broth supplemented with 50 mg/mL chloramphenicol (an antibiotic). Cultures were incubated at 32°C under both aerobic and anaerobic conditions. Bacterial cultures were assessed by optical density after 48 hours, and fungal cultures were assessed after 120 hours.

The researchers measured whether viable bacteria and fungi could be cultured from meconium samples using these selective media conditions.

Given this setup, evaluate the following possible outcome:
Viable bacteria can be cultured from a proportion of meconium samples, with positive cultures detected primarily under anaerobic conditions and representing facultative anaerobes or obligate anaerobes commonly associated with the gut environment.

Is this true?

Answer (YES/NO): NO